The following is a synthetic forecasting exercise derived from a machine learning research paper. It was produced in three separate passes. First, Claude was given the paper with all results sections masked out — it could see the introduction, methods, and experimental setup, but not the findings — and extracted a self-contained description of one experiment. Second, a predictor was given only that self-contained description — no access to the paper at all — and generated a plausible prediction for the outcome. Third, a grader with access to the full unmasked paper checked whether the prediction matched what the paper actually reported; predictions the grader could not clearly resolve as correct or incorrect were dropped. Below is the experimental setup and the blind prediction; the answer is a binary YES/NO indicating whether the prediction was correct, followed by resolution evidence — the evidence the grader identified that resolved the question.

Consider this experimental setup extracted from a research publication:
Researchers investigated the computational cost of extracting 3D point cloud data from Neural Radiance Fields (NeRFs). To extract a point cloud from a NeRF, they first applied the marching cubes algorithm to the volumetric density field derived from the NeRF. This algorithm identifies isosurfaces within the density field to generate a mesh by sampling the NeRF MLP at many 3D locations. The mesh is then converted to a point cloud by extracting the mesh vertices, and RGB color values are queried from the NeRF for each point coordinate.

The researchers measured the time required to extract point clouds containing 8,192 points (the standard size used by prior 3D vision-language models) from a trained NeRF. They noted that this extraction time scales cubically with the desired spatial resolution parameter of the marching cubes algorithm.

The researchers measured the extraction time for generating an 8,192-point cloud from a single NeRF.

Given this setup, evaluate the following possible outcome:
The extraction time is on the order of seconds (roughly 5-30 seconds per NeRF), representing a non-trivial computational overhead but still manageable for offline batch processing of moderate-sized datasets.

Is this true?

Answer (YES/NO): NO